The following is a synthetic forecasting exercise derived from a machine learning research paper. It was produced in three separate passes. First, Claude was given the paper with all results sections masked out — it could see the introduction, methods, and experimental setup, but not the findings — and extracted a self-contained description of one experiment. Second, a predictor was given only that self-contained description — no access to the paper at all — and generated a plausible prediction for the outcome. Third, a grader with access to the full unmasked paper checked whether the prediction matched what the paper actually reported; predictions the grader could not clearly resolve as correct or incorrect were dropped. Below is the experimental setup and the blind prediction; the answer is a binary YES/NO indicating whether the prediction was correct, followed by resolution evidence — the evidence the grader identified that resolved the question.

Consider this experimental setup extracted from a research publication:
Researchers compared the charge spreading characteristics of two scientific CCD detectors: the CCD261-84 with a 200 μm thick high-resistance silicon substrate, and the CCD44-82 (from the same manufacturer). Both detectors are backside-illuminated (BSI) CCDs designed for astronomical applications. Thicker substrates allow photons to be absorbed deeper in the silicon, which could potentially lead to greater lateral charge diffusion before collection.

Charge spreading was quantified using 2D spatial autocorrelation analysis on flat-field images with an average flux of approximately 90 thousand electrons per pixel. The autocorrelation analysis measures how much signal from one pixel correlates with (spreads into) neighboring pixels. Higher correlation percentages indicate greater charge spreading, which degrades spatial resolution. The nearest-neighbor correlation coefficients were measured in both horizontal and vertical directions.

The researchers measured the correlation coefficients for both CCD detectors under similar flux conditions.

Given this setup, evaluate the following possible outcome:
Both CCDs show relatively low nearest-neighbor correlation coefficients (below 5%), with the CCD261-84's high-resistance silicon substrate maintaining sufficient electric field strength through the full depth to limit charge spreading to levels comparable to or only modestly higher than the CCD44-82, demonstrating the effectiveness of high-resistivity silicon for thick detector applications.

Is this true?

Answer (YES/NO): NO